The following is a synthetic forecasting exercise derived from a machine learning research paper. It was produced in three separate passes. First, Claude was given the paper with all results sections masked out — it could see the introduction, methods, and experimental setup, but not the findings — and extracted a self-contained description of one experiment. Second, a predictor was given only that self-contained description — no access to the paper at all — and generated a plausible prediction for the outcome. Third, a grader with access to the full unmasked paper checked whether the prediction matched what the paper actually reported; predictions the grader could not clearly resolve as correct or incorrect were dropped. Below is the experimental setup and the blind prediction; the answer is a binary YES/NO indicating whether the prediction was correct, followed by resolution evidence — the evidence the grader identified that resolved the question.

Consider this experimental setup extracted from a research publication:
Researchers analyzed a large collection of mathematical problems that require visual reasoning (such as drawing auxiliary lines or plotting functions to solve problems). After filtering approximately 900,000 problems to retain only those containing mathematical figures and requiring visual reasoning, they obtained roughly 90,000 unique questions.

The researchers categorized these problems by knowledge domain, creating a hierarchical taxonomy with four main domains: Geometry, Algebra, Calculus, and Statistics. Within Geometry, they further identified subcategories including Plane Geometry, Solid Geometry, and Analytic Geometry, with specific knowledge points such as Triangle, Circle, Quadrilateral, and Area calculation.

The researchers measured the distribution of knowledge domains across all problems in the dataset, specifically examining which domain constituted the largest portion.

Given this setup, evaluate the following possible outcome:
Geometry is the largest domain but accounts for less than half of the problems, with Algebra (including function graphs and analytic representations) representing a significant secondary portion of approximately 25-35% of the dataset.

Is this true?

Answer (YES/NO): NO